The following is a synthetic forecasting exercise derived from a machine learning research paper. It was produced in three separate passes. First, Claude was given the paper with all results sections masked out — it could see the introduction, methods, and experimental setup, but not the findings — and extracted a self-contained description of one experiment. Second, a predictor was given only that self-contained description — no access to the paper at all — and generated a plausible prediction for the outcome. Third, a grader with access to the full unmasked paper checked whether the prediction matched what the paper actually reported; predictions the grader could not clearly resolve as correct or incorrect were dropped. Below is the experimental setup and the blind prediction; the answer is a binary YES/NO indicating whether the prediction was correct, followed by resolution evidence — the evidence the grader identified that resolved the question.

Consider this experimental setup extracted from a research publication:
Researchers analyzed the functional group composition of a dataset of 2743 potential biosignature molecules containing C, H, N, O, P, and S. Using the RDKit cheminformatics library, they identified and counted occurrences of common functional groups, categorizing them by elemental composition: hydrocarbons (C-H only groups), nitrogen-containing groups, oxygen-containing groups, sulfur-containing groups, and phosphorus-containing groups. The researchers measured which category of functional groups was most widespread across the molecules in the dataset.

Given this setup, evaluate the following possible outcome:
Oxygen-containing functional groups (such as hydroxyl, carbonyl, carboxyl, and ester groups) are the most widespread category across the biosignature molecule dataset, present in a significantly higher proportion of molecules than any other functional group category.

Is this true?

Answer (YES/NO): NO